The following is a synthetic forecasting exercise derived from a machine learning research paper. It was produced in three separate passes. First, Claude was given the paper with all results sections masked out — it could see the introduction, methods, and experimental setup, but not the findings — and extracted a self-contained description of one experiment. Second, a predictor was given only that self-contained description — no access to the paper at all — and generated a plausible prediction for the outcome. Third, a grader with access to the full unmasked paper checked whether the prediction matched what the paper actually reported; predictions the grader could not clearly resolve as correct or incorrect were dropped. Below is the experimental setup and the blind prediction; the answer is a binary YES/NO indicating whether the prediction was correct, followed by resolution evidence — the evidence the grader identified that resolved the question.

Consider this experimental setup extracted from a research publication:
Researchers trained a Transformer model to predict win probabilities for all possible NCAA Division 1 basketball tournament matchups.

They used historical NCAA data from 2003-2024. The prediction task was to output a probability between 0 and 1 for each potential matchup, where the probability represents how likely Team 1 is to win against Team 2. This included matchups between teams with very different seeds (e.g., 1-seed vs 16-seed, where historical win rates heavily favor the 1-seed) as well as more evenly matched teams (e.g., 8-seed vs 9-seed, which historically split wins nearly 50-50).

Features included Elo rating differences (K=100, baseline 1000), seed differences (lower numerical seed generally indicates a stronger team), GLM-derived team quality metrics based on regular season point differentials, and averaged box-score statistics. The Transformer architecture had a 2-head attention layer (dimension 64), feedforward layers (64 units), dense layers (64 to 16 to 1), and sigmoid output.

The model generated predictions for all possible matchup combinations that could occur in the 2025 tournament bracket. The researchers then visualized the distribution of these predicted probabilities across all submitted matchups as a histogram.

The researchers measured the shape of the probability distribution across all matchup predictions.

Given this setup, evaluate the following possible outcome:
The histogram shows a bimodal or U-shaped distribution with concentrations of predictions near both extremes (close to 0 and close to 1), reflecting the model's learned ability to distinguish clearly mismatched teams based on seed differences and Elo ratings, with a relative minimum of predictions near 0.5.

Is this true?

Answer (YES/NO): NO